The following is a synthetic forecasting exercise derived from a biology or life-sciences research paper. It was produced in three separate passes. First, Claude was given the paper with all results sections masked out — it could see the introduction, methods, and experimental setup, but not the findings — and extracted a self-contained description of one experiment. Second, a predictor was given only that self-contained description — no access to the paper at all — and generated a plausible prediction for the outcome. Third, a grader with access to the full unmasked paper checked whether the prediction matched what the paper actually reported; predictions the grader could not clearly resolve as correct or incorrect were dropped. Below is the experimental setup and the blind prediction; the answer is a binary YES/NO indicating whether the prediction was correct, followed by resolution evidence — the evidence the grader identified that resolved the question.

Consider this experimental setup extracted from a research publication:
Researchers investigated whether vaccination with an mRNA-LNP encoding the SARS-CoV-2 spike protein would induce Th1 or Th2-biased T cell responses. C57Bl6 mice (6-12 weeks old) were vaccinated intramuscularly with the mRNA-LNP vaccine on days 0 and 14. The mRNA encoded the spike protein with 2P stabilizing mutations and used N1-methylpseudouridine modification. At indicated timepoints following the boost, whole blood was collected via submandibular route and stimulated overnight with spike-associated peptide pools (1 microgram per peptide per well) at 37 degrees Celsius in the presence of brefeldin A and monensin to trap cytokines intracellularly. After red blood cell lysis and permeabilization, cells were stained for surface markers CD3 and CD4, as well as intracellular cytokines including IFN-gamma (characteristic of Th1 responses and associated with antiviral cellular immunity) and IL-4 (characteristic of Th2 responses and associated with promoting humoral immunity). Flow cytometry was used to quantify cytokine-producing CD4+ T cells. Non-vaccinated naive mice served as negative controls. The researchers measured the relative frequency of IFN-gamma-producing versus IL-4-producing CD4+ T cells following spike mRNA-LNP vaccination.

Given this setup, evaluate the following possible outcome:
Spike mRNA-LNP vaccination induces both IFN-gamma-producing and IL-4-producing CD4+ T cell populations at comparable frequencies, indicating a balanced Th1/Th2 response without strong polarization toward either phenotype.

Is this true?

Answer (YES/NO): NO